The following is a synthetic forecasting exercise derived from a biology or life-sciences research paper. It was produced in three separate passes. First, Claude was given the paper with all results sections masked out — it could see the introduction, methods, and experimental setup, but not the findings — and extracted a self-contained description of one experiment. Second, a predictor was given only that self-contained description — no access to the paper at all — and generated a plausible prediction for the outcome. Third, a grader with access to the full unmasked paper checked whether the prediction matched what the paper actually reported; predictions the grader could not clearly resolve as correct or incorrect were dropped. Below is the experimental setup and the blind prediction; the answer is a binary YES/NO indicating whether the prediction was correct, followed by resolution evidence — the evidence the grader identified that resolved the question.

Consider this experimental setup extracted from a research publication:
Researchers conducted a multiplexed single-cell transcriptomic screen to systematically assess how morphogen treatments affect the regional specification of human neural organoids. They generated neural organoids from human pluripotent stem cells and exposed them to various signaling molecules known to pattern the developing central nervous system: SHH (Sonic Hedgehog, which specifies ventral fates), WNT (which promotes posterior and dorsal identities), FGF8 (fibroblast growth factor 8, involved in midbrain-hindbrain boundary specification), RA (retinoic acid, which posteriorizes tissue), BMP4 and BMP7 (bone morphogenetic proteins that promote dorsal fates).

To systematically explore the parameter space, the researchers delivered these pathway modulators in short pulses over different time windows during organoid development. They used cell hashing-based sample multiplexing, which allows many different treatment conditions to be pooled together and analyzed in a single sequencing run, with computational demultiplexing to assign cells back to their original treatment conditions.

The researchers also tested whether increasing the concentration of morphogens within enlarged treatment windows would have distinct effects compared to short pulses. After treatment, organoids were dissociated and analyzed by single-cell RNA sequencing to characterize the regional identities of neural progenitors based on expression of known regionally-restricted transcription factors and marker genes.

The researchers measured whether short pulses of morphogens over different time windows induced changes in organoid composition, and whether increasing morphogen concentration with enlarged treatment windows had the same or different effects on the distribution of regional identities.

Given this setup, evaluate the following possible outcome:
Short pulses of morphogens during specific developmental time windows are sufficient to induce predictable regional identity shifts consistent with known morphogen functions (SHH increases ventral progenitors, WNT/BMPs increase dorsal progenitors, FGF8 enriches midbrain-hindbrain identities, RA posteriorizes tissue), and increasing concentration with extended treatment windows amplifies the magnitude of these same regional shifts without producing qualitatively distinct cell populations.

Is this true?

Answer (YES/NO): NO